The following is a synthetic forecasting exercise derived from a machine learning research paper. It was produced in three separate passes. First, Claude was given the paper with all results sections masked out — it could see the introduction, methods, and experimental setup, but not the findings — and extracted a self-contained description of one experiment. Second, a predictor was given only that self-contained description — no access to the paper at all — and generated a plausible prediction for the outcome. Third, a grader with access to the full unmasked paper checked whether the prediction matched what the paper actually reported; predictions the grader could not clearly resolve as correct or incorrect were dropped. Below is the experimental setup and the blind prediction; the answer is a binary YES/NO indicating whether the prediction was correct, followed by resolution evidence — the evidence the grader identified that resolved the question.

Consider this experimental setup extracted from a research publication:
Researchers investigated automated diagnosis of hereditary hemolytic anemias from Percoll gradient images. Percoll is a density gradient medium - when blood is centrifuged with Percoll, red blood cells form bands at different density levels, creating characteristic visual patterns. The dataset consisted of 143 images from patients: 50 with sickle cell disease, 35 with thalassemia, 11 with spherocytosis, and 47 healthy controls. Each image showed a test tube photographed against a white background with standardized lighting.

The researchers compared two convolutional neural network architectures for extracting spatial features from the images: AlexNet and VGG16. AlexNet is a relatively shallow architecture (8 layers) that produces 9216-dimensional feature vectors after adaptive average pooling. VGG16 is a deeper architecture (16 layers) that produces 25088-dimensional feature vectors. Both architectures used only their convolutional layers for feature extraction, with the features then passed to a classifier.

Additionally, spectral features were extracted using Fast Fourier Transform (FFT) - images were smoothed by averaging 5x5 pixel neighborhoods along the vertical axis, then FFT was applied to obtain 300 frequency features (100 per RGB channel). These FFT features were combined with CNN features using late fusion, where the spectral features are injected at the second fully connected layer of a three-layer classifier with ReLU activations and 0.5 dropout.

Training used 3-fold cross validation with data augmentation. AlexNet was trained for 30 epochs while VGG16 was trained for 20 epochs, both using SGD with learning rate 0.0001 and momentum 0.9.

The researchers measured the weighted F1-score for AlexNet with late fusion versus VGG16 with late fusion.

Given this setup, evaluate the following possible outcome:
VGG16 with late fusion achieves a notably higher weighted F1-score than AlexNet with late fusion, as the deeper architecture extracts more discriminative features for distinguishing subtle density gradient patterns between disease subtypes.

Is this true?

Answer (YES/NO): NO